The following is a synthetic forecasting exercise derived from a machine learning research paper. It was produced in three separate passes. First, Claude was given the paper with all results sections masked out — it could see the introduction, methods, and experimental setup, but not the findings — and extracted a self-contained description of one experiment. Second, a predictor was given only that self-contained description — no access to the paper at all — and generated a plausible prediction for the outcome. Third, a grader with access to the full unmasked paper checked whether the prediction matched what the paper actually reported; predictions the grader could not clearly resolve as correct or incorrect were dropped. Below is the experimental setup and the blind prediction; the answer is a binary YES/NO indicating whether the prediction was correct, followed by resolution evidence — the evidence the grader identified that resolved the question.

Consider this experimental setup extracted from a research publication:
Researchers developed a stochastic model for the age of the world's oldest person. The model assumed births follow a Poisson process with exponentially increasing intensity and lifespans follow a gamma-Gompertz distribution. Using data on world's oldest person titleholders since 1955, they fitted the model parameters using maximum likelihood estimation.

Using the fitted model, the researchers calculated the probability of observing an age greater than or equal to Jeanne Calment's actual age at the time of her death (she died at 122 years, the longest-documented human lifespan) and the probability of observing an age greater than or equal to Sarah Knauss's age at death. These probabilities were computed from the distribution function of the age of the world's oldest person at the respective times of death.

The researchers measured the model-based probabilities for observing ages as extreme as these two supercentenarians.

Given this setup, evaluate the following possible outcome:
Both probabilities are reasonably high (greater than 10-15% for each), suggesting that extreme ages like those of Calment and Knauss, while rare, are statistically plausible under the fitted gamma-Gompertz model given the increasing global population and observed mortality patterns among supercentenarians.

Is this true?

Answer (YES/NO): NO